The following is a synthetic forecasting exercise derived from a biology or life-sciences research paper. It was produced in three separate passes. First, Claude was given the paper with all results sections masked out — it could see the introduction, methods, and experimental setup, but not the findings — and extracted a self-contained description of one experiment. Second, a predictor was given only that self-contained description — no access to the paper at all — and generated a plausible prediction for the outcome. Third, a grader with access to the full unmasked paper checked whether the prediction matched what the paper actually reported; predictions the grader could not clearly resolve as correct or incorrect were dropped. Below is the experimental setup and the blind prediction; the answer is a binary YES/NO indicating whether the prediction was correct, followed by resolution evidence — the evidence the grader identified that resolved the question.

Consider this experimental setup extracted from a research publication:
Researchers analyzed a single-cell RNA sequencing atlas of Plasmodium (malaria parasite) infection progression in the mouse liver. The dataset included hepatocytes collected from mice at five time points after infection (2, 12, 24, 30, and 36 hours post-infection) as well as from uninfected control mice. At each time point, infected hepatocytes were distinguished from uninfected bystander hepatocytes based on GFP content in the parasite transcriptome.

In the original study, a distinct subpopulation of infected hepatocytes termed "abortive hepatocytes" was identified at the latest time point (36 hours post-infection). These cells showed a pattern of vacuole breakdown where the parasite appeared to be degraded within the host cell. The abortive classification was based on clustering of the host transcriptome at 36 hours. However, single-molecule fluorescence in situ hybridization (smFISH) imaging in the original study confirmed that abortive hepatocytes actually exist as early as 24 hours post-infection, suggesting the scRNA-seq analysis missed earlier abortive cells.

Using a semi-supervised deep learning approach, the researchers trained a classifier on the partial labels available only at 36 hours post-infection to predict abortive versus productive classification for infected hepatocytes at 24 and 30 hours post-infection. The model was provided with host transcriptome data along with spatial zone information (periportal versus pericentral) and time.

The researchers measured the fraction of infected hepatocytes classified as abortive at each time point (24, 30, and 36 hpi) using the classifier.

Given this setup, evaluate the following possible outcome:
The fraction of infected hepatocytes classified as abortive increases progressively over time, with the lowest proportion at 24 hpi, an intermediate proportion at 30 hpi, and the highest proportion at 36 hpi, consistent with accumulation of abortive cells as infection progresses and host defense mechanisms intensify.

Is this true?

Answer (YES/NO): YES